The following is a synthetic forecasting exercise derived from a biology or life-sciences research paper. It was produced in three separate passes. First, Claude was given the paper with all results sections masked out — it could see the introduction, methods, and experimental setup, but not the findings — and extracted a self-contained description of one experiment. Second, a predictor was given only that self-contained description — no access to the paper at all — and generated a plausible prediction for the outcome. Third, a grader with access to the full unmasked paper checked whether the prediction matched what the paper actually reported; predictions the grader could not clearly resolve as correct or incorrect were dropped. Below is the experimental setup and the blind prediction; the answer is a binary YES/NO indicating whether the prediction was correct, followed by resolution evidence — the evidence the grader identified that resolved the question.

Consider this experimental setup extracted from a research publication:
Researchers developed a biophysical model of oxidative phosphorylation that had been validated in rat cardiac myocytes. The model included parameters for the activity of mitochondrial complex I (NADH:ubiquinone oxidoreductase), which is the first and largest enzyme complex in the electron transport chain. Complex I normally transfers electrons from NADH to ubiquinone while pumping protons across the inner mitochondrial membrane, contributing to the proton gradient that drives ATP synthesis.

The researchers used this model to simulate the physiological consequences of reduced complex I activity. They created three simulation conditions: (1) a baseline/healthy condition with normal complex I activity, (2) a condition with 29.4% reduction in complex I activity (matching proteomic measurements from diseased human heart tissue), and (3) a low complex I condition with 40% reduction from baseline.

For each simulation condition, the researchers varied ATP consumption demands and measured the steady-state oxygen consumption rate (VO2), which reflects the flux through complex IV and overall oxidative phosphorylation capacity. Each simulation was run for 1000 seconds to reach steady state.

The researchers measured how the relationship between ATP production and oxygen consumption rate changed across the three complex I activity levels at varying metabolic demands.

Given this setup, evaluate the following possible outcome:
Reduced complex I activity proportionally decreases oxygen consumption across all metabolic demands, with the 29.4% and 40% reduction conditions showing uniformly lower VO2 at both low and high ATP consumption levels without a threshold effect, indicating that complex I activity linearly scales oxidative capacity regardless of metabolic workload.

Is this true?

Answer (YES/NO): NO